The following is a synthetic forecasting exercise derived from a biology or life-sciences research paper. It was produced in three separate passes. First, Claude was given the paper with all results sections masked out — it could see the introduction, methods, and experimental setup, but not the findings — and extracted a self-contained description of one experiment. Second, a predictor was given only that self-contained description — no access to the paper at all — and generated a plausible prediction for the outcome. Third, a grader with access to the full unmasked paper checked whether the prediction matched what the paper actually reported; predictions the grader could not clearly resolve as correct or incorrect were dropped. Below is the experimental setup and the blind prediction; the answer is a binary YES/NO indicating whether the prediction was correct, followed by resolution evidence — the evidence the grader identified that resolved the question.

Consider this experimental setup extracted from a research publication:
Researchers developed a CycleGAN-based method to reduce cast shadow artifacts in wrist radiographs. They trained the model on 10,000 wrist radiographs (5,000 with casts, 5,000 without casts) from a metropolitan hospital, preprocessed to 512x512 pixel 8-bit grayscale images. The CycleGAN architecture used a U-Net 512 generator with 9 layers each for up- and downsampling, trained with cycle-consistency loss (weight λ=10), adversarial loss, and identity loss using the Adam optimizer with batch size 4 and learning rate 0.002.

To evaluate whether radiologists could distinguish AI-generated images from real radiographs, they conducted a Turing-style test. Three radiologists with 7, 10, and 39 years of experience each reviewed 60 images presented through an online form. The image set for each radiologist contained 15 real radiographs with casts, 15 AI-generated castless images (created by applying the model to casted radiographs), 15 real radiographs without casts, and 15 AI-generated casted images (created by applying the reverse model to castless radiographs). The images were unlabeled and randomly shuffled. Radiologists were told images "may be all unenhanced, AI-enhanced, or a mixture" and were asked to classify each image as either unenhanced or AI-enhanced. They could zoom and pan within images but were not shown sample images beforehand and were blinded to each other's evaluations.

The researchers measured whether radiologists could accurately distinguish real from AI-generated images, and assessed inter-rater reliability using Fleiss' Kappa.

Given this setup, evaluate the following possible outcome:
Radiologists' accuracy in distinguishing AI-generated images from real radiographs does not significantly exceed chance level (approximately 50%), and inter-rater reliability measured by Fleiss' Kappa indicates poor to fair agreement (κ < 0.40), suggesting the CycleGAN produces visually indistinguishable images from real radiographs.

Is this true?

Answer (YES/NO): NO